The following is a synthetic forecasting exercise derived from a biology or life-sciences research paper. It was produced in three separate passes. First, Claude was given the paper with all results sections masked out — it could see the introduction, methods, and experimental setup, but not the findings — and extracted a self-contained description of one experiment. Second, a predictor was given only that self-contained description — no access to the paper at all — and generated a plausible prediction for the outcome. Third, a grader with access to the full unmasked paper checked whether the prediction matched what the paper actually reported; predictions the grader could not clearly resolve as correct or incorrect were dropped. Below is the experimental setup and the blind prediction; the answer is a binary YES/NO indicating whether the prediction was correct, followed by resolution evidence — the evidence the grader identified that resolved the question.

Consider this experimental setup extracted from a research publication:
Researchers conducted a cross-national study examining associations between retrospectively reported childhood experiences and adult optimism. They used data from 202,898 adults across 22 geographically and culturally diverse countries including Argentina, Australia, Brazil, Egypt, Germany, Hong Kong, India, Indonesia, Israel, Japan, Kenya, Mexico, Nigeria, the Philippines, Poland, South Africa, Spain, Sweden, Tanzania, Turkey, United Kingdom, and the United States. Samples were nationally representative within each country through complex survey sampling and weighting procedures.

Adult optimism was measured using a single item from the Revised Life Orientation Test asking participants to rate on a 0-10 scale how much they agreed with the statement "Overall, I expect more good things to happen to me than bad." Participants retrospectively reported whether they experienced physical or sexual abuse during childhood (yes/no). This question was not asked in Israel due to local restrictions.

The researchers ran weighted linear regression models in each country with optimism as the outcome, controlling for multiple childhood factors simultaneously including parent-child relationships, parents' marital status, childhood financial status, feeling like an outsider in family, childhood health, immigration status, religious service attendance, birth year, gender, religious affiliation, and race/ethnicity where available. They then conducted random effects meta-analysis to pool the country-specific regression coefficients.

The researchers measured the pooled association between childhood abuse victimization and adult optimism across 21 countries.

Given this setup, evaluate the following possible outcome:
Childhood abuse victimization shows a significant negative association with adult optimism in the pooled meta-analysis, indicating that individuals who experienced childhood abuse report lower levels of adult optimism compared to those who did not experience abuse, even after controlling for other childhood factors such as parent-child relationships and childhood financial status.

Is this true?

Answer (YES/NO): YES